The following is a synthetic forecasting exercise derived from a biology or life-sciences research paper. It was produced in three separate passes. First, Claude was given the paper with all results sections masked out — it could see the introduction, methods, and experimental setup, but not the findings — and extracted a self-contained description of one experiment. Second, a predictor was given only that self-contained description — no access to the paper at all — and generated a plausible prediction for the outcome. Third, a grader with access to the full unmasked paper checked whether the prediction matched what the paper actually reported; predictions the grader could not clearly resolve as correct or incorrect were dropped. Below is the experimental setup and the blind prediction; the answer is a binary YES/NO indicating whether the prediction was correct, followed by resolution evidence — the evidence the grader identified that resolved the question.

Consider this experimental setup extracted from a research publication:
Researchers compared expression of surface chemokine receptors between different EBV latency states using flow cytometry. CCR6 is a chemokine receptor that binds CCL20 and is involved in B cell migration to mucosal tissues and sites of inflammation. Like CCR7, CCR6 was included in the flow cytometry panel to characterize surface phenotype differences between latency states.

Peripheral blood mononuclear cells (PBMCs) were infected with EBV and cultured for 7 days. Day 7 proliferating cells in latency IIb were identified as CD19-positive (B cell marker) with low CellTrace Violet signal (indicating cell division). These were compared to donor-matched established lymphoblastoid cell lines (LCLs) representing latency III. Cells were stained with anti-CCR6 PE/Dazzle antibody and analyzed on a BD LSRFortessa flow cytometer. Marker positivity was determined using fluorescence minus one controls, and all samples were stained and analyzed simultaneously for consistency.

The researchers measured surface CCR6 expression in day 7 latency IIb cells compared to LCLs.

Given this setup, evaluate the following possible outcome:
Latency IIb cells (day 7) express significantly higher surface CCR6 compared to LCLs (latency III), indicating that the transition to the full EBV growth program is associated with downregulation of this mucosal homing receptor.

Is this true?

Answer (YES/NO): YES